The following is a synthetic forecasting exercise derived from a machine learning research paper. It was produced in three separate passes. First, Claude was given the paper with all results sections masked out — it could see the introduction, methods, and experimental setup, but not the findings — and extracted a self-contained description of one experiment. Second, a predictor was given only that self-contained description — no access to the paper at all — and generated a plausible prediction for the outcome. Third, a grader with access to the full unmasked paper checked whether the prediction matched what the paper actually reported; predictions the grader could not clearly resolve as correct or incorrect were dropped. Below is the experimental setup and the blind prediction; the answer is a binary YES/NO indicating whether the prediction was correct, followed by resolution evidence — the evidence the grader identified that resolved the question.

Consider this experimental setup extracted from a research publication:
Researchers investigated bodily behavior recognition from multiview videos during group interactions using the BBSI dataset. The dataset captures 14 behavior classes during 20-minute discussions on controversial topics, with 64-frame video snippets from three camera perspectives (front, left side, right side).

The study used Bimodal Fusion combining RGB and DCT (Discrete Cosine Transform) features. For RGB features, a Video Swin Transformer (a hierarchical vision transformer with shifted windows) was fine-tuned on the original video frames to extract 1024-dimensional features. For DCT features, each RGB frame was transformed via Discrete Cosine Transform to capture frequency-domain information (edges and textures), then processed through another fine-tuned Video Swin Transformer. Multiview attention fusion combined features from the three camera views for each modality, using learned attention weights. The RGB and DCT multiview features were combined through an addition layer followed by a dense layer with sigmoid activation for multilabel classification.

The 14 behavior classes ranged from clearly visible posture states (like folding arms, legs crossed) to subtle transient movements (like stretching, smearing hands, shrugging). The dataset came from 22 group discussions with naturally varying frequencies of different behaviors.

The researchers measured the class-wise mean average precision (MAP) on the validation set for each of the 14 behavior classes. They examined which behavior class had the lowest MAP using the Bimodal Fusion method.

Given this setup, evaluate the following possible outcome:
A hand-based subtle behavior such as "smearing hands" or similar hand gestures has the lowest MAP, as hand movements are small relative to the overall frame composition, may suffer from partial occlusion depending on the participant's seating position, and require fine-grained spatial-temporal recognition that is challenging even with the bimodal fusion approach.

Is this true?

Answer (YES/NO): NO